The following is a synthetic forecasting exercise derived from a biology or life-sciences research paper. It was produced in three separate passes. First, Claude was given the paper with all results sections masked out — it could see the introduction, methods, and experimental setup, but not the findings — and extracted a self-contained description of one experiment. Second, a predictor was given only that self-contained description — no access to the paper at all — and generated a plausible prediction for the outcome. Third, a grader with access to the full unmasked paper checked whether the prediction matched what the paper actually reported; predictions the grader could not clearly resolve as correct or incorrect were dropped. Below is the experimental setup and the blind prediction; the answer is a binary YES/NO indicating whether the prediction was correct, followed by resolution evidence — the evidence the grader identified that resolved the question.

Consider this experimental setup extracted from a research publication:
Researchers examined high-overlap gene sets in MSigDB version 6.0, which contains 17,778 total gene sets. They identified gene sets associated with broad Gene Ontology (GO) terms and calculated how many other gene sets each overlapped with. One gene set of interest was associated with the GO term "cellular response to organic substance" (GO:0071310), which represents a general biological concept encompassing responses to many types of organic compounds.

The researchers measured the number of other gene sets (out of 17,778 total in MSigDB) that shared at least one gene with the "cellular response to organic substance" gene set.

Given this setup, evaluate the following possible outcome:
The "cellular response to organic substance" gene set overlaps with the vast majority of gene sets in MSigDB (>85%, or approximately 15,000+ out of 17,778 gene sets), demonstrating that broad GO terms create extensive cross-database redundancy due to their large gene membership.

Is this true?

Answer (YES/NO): YES